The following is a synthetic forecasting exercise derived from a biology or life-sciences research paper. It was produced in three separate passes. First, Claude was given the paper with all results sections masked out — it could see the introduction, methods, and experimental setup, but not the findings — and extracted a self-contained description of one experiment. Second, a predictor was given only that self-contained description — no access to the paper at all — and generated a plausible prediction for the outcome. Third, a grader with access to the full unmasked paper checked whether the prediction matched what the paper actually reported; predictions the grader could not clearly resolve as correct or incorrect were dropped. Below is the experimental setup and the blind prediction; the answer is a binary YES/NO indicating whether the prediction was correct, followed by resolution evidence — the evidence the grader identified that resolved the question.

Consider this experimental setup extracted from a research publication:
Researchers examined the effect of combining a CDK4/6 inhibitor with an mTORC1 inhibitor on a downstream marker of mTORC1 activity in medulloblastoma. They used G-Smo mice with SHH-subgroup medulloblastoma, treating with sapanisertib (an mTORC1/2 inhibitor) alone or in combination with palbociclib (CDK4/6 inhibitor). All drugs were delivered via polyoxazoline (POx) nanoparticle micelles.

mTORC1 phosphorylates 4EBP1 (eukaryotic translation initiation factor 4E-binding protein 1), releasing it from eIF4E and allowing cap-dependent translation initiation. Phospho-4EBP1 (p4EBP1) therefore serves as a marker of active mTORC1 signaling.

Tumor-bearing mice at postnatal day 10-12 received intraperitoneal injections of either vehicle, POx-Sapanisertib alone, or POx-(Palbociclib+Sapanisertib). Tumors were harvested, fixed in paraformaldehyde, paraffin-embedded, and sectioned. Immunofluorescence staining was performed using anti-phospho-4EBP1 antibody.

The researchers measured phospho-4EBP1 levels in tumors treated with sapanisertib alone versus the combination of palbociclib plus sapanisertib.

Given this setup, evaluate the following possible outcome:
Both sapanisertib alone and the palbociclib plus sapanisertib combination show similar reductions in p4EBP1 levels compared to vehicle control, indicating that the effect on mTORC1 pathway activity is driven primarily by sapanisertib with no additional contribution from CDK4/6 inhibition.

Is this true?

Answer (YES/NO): NO